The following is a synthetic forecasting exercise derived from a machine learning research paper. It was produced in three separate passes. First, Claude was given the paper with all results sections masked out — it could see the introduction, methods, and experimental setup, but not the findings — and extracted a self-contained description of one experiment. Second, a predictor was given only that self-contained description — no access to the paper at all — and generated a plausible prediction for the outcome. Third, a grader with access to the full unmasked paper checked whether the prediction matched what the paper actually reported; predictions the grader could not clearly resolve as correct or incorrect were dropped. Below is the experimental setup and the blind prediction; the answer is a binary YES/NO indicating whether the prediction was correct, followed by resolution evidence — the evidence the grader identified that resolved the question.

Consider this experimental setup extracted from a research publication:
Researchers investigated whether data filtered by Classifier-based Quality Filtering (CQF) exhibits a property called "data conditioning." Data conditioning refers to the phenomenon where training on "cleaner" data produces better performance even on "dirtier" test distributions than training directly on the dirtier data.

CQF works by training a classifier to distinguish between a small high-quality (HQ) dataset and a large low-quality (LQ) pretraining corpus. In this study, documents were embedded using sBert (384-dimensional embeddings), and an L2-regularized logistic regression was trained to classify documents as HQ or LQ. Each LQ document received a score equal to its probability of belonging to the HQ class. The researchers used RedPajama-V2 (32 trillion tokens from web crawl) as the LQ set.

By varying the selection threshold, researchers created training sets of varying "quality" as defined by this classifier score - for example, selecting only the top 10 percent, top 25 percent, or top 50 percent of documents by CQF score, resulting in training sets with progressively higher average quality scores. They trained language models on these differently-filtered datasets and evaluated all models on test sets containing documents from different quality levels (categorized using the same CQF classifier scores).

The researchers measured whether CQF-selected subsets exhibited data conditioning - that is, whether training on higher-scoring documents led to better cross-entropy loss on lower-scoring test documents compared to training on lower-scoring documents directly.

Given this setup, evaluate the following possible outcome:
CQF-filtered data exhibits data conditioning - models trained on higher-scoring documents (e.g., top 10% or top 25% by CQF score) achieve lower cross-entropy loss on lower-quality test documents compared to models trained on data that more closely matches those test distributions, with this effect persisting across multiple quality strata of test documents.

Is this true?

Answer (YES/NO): NO